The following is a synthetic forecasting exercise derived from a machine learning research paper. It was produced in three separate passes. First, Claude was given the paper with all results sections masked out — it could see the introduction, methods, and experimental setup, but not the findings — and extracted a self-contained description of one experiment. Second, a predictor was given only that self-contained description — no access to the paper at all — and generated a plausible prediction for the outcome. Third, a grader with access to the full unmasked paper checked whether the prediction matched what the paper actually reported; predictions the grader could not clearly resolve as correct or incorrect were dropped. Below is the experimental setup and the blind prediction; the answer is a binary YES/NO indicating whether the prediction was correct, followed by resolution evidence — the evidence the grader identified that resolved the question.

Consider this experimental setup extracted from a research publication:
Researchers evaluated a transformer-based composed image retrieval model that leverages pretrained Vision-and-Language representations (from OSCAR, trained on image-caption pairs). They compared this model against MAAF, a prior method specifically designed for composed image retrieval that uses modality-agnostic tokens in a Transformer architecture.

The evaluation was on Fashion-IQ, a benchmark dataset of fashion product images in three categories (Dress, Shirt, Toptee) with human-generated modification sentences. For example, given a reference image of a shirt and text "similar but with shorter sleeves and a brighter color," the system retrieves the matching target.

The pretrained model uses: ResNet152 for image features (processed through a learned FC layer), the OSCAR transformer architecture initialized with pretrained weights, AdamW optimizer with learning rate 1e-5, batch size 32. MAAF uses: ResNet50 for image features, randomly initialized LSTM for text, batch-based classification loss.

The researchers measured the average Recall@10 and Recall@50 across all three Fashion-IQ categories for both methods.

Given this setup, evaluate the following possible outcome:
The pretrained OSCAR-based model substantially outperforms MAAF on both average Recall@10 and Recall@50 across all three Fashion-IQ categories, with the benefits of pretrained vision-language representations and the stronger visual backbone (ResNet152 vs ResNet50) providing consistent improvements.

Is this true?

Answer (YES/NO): NO